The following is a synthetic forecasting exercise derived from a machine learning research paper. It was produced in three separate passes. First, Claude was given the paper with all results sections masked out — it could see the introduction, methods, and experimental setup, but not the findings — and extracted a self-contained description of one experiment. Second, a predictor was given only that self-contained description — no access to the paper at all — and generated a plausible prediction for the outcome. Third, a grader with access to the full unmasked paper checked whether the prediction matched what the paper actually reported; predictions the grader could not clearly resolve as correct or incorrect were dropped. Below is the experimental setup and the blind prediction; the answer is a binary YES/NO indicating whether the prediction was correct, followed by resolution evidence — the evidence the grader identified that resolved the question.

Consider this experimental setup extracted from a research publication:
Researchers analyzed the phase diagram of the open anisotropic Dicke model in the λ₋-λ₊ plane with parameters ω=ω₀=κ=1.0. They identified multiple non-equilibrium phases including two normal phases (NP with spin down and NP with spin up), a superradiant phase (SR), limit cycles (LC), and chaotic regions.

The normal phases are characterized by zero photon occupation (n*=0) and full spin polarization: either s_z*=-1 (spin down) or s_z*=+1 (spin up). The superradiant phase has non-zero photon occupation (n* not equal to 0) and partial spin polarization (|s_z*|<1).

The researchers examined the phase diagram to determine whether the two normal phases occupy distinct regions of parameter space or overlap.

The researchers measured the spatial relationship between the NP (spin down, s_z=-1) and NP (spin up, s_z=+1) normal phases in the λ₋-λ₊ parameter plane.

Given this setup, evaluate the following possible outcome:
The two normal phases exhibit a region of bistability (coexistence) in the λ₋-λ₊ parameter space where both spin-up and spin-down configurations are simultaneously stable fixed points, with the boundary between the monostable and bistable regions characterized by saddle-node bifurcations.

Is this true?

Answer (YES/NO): NO